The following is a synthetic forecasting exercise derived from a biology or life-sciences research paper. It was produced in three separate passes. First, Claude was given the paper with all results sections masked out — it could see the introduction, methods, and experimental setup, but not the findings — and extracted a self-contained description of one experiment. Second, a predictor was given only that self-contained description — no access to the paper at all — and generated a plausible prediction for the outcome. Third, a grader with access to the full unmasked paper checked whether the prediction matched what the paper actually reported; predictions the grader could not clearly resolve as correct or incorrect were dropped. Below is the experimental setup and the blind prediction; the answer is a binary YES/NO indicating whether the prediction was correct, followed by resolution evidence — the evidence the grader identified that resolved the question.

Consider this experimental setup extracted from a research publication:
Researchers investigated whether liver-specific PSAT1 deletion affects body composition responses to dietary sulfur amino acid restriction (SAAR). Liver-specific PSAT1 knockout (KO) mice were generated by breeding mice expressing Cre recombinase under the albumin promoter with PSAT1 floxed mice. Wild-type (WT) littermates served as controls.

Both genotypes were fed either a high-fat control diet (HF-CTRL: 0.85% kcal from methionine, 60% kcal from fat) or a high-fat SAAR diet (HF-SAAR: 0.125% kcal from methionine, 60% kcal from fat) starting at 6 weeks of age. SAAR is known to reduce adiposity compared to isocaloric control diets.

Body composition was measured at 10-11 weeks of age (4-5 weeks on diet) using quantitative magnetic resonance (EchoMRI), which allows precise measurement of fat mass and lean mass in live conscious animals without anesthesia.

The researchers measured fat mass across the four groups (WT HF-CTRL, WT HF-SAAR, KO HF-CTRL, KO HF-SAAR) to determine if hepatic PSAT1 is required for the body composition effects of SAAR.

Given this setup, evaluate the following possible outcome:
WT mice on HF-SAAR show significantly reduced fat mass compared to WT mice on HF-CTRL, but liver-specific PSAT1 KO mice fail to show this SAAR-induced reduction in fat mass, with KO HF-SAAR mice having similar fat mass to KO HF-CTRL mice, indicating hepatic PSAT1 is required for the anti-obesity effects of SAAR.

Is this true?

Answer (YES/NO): NO